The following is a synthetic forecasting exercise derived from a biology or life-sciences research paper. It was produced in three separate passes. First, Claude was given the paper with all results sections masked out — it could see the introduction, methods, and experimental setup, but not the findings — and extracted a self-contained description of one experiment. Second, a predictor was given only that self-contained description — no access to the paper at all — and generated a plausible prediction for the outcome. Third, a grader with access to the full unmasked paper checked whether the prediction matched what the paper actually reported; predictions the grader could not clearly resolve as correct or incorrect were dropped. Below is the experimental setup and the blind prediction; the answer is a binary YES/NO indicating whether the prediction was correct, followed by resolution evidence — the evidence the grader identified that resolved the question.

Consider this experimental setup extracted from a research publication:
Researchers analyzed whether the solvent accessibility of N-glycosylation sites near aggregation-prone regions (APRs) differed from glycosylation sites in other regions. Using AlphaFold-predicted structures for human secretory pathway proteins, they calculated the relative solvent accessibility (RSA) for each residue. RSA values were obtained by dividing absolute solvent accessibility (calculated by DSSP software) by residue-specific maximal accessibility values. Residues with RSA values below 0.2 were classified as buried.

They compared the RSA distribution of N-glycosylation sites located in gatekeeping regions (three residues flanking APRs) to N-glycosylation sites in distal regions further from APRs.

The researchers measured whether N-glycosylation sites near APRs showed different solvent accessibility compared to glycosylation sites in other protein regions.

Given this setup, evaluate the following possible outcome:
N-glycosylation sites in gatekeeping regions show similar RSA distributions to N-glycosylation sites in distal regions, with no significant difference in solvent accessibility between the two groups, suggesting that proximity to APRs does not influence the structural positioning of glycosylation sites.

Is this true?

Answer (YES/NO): NO